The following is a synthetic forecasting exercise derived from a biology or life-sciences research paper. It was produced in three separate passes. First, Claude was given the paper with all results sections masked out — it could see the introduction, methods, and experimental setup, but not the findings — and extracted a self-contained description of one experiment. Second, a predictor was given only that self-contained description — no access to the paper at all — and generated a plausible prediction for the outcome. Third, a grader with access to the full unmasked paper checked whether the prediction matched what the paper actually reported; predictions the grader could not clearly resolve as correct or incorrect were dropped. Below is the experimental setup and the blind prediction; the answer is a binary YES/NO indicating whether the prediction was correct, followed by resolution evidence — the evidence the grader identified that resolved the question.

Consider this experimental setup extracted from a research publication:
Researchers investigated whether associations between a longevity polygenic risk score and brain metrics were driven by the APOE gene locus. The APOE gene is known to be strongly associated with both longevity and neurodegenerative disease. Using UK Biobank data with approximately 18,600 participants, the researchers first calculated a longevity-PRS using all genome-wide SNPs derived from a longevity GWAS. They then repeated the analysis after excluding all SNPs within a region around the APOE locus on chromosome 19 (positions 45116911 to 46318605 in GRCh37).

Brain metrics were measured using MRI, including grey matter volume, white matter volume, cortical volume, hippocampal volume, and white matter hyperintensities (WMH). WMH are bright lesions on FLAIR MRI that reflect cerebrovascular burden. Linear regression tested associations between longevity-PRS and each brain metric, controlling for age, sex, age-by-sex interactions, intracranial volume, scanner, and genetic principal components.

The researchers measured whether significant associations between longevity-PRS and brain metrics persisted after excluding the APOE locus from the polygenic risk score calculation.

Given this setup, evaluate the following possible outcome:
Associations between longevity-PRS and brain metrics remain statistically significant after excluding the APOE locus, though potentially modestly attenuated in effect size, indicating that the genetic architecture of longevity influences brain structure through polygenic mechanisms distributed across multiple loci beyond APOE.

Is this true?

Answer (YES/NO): YES